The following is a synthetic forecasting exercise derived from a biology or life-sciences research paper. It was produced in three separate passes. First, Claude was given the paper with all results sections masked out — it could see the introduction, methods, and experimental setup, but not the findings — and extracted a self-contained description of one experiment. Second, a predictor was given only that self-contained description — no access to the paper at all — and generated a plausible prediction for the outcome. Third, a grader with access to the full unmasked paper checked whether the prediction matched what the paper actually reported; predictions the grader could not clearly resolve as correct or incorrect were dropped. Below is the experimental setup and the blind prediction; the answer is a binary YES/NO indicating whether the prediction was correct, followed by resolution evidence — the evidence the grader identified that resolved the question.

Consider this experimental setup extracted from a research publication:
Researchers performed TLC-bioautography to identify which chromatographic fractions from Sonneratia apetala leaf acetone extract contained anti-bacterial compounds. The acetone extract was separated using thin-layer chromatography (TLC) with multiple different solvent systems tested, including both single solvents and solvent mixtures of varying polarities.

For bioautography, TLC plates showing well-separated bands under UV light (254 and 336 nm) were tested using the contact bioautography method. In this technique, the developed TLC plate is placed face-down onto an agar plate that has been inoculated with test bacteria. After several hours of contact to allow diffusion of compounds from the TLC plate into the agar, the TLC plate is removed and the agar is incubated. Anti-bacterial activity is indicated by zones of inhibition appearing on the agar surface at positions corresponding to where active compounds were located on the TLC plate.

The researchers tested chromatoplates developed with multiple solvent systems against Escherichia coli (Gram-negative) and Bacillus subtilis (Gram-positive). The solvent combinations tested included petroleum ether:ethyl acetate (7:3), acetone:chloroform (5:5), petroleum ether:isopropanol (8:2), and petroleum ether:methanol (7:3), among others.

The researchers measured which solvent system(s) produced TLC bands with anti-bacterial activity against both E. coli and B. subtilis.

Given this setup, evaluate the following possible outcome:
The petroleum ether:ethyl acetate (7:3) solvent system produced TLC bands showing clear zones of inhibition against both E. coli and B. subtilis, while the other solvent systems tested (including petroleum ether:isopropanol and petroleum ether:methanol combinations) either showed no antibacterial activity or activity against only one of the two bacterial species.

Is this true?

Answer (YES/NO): NO